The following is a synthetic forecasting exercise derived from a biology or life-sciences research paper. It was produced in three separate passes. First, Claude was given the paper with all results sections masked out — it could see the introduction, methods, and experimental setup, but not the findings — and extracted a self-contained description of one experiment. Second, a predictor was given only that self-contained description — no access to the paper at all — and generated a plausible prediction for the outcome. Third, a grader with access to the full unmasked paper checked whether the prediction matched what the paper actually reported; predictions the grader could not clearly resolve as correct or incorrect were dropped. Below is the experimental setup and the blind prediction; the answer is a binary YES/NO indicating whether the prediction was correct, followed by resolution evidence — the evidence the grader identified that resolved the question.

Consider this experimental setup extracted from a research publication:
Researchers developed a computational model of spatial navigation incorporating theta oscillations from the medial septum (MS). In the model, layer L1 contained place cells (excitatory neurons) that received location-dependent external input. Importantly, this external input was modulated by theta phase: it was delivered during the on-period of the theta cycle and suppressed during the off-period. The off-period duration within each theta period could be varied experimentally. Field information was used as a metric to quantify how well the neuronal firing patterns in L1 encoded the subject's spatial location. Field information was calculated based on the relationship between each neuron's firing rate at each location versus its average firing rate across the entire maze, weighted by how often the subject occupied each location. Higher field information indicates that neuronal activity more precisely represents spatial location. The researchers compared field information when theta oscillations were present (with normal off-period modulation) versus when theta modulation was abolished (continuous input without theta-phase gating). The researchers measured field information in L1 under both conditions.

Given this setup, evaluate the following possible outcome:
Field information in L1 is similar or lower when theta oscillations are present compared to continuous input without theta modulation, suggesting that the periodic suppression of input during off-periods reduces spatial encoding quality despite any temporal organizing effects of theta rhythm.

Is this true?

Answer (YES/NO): NO